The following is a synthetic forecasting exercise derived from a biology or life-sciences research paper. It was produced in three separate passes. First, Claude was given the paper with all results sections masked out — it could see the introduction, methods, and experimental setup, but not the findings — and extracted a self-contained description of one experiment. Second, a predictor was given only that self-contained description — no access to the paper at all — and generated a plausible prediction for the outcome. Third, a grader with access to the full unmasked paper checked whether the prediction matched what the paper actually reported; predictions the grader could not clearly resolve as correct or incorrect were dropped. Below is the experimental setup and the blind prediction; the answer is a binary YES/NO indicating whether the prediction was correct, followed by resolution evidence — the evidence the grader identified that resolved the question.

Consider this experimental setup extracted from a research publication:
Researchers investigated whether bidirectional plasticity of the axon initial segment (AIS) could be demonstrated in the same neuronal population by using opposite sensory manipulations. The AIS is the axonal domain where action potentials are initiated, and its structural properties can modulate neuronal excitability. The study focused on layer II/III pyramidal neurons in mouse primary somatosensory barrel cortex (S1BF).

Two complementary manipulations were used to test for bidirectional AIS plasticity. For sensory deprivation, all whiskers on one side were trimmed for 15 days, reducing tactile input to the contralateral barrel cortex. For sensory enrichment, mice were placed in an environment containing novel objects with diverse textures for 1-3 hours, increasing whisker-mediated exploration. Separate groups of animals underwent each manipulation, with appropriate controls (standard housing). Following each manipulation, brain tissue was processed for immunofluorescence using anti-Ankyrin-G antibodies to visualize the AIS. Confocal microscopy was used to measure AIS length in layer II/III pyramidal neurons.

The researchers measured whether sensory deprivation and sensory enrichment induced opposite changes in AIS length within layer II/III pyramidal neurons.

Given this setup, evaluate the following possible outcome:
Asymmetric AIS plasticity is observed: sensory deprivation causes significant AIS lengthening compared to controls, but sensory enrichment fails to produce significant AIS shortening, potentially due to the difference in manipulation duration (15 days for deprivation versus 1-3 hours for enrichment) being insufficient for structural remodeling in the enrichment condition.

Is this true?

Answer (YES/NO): NO